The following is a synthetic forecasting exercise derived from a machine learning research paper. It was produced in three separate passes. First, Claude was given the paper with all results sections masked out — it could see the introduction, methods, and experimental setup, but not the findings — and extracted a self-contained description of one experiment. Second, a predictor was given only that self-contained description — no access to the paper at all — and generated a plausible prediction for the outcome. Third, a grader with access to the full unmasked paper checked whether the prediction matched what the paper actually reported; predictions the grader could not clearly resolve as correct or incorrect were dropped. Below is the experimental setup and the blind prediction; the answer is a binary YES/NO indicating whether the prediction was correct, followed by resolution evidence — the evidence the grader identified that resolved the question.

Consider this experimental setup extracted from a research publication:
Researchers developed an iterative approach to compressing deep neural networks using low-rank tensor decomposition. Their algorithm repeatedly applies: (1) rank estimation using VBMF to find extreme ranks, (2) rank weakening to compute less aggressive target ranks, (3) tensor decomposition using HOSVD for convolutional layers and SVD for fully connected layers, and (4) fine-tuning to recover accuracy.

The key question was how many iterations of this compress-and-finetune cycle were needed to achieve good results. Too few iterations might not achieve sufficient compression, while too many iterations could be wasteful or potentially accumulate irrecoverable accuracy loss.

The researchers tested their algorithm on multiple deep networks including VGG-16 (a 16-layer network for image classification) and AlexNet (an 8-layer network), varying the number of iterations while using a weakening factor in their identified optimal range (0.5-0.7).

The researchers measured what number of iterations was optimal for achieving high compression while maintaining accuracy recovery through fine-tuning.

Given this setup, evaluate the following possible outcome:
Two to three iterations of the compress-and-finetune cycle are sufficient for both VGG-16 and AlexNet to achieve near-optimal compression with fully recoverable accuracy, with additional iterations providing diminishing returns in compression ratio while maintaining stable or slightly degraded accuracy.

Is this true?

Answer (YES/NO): NO